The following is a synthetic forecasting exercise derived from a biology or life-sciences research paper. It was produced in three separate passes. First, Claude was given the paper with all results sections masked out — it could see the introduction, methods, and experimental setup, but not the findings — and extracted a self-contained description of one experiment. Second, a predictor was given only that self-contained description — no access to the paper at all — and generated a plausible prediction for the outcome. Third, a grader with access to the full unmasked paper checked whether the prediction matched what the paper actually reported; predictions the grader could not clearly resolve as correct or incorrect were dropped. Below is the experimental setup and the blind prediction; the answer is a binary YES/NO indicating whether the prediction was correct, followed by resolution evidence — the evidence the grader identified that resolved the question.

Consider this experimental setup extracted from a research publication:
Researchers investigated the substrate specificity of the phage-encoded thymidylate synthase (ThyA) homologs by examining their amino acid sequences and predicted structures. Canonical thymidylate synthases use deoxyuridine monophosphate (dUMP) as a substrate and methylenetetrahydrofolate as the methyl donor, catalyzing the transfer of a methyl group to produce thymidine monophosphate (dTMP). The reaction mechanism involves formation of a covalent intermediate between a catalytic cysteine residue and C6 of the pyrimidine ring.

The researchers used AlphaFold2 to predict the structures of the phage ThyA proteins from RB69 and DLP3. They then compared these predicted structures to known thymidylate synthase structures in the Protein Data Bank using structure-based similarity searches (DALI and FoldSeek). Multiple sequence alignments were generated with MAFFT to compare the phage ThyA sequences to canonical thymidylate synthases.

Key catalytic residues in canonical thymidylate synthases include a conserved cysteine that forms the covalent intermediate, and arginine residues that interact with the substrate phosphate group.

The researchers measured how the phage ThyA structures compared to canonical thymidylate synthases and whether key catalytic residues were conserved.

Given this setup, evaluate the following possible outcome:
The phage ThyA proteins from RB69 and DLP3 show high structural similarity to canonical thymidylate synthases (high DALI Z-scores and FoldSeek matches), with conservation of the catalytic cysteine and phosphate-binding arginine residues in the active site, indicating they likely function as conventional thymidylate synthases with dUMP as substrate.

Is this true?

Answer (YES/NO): NO